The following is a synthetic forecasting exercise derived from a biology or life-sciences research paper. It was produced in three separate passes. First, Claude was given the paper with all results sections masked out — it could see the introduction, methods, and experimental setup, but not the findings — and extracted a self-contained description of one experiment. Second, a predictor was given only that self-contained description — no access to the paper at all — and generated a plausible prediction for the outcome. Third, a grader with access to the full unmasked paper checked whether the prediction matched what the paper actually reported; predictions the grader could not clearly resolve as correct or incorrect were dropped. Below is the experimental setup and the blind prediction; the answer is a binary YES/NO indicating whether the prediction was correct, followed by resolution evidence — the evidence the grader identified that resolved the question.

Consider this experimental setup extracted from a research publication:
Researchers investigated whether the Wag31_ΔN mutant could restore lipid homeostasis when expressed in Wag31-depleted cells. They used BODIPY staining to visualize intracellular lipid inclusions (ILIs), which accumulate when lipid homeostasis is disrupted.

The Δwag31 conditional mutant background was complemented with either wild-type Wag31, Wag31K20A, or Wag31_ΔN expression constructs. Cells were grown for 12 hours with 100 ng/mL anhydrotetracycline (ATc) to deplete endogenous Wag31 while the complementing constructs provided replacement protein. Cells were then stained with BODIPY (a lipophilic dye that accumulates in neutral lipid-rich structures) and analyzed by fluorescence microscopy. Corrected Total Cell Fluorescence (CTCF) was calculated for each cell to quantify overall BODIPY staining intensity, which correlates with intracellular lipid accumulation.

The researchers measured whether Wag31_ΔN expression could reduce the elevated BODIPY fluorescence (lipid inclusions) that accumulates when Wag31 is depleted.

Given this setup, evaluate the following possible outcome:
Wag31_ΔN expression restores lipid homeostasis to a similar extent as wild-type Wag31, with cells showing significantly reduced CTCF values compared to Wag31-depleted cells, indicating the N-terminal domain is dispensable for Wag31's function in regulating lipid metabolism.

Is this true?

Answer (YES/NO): NO